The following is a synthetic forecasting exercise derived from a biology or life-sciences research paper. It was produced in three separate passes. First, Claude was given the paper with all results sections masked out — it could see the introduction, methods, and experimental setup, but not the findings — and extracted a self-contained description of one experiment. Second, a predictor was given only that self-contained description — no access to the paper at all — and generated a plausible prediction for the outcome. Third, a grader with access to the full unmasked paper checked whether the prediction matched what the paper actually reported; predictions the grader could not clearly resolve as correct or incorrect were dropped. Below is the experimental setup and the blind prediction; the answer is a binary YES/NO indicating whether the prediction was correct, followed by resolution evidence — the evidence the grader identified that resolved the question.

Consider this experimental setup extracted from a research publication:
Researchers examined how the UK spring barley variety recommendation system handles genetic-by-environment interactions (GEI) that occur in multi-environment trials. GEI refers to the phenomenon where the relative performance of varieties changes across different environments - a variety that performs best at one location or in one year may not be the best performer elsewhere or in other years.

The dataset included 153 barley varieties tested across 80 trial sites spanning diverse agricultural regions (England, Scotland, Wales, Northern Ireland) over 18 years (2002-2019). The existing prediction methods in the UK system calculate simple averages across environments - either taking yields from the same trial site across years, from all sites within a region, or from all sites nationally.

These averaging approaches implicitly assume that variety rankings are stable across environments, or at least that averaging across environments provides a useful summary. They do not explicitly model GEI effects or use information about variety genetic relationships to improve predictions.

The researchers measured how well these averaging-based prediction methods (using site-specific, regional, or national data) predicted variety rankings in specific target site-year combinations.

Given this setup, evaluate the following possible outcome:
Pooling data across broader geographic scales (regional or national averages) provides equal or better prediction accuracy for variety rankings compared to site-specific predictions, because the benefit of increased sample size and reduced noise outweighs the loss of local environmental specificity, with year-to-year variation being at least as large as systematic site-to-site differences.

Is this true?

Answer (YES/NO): YES